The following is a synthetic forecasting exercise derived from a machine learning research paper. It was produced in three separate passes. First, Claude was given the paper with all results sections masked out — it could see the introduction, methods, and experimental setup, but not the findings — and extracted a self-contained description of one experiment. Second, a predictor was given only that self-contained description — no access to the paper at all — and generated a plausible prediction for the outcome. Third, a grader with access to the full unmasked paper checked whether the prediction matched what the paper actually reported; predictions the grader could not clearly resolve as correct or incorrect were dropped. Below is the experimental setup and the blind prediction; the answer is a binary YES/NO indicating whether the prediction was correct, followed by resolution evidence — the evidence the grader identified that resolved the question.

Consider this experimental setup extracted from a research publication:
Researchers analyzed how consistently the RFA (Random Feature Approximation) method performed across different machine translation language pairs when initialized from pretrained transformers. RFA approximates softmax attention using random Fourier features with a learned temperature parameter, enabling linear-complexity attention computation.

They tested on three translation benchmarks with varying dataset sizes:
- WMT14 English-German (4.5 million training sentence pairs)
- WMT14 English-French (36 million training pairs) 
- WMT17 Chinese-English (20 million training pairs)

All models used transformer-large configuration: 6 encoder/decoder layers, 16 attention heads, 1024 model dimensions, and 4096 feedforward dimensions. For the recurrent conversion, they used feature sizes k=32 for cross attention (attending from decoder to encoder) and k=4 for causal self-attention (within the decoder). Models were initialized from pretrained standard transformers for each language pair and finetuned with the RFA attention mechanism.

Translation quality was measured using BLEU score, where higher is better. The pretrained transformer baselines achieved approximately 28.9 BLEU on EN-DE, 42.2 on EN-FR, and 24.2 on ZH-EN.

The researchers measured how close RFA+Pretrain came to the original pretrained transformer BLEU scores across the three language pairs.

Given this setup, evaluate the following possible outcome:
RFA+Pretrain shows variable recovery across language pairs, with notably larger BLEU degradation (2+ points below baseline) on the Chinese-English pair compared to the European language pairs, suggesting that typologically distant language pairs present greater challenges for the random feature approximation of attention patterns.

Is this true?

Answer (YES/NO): NO